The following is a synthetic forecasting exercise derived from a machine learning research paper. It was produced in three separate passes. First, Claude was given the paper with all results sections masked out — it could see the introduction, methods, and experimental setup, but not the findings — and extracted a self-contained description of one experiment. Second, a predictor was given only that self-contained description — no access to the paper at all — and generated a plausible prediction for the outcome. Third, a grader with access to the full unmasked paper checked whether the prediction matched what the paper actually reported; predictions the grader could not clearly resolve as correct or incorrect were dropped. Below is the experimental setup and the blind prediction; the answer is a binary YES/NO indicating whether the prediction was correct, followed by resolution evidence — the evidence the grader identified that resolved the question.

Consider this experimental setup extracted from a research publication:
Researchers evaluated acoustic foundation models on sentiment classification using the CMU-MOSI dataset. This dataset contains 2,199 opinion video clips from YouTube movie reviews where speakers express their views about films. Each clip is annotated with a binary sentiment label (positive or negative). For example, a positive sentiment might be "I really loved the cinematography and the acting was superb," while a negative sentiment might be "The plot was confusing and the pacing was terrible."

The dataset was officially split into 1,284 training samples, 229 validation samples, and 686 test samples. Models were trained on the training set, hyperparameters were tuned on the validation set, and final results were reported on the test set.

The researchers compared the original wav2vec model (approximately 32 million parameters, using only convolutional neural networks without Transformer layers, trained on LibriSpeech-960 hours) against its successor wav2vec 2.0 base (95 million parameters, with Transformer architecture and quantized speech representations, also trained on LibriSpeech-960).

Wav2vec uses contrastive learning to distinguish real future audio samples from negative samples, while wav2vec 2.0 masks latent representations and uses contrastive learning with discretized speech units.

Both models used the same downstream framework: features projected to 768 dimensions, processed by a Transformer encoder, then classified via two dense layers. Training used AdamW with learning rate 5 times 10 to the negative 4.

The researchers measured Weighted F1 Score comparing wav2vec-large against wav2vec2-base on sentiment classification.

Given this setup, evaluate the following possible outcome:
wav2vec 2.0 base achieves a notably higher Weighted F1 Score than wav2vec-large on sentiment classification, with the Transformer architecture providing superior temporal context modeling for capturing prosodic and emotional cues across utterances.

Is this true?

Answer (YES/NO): NO